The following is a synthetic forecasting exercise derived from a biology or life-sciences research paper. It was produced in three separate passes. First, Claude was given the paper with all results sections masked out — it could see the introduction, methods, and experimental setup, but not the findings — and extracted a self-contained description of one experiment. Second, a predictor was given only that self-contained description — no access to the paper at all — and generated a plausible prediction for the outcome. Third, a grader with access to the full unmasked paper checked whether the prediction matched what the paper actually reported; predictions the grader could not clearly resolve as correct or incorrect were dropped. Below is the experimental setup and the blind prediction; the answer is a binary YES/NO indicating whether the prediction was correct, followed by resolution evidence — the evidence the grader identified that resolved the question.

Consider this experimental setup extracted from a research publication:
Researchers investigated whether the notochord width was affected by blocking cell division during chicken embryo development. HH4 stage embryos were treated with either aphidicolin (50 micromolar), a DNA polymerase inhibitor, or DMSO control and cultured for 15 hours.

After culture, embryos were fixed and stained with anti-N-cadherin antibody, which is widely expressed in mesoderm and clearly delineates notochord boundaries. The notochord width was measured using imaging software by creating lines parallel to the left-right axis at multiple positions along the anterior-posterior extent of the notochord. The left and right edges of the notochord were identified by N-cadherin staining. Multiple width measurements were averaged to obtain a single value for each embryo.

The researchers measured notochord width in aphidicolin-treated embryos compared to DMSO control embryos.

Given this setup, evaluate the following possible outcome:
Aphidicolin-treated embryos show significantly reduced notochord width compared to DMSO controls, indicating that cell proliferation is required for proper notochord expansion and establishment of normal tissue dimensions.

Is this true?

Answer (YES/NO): NO